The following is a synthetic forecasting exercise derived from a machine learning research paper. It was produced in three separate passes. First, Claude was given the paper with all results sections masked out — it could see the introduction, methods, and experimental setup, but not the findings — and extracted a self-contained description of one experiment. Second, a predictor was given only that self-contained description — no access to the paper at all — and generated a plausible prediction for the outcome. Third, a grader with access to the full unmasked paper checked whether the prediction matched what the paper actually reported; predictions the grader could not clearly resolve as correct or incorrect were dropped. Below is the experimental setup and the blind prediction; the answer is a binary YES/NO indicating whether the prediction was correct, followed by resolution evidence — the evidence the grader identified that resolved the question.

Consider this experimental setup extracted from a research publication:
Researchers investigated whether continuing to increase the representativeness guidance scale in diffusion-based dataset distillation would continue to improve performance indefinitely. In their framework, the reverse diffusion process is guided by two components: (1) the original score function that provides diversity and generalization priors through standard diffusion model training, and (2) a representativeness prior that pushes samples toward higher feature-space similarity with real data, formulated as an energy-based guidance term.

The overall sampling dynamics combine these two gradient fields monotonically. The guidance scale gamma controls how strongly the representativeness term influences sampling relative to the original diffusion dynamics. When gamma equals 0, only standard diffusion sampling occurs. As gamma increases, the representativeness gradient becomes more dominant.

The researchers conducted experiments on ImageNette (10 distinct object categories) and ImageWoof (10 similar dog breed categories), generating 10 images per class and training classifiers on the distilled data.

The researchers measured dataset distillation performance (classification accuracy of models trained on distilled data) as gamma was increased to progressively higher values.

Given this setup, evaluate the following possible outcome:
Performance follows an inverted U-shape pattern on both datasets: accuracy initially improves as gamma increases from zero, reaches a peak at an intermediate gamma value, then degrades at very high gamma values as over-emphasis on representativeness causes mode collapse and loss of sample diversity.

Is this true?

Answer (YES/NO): YES